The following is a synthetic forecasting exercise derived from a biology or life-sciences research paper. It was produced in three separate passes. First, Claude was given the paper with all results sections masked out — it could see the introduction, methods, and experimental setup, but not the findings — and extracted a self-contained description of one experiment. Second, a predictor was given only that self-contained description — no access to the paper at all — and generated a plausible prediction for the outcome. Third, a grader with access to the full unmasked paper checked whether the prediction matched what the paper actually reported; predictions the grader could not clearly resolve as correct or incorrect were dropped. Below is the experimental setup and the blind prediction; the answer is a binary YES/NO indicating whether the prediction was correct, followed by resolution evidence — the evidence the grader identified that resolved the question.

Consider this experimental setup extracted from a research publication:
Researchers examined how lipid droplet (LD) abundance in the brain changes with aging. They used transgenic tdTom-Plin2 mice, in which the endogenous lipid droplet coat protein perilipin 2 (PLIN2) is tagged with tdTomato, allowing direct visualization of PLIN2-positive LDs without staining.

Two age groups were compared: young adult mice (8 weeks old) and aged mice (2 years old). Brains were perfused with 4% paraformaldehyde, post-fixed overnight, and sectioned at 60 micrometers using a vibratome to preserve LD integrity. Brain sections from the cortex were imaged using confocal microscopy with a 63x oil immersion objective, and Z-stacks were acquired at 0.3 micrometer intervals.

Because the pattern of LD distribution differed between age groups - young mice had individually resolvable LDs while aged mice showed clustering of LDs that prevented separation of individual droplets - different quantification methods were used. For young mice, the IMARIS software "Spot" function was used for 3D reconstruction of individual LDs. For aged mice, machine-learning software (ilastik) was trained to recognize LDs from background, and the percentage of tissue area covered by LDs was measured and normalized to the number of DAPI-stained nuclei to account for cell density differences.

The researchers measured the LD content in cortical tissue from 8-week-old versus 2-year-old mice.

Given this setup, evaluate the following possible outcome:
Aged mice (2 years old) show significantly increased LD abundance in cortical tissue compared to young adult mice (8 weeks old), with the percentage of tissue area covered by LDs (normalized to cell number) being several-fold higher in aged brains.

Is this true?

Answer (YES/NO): YES